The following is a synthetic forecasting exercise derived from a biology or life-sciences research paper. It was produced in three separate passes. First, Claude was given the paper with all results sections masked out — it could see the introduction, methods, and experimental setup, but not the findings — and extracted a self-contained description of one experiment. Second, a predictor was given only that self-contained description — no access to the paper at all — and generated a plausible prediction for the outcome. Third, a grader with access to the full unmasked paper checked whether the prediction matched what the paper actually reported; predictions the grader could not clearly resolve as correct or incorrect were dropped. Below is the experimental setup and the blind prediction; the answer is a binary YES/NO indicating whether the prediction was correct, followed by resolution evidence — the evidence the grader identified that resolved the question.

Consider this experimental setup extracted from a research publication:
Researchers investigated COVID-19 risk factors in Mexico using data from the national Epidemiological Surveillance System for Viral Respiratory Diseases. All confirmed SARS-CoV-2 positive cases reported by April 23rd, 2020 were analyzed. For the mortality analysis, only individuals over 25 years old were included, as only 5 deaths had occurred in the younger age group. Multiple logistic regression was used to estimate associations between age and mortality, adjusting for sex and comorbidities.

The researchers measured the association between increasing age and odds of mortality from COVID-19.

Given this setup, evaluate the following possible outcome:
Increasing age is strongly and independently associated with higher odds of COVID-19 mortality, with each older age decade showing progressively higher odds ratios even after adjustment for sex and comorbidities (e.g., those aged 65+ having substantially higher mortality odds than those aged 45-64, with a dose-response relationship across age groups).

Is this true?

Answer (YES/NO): YES